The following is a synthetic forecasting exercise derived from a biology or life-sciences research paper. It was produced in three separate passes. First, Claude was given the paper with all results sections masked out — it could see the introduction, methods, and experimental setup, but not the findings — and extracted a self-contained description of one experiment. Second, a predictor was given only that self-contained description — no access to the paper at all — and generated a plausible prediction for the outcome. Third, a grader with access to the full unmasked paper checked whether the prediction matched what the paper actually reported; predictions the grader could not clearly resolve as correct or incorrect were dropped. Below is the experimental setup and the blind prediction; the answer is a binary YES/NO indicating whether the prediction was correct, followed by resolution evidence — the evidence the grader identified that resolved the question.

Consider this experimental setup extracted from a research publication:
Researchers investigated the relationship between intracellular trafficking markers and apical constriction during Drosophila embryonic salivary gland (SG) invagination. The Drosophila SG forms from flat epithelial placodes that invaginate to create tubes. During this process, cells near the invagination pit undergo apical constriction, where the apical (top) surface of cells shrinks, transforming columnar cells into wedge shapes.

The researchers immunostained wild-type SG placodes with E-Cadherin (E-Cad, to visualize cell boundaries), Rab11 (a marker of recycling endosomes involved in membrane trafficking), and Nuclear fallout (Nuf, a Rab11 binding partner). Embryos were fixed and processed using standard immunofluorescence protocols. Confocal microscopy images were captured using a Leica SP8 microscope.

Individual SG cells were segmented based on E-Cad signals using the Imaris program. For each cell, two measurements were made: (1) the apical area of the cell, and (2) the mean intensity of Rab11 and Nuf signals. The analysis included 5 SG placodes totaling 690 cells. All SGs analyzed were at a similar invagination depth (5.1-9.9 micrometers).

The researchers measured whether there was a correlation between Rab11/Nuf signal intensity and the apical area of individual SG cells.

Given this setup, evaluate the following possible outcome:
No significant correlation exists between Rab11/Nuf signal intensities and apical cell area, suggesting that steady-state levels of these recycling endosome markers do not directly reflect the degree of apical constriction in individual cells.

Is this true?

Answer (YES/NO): NO